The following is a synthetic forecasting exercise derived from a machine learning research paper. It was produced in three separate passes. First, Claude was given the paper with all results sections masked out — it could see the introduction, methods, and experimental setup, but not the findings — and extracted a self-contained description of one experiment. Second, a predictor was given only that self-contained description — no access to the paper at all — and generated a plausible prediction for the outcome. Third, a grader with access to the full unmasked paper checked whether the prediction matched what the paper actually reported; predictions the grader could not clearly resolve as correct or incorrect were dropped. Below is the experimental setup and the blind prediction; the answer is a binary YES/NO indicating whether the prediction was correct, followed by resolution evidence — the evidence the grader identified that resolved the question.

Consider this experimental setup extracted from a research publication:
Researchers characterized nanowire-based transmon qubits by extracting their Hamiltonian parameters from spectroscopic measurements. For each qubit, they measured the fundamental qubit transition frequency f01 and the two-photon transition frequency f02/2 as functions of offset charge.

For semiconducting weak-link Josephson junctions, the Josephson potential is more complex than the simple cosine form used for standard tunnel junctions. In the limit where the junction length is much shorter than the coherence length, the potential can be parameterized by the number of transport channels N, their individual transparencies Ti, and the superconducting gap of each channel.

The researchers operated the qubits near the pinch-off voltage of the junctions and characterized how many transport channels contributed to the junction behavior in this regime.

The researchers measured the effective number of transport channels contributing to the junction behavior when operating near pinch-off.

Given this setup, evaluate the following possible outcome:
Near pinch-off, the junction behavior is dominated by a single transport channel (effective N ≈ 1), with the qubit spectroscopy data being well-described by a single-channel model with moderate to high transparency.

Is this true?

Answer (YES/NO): YES